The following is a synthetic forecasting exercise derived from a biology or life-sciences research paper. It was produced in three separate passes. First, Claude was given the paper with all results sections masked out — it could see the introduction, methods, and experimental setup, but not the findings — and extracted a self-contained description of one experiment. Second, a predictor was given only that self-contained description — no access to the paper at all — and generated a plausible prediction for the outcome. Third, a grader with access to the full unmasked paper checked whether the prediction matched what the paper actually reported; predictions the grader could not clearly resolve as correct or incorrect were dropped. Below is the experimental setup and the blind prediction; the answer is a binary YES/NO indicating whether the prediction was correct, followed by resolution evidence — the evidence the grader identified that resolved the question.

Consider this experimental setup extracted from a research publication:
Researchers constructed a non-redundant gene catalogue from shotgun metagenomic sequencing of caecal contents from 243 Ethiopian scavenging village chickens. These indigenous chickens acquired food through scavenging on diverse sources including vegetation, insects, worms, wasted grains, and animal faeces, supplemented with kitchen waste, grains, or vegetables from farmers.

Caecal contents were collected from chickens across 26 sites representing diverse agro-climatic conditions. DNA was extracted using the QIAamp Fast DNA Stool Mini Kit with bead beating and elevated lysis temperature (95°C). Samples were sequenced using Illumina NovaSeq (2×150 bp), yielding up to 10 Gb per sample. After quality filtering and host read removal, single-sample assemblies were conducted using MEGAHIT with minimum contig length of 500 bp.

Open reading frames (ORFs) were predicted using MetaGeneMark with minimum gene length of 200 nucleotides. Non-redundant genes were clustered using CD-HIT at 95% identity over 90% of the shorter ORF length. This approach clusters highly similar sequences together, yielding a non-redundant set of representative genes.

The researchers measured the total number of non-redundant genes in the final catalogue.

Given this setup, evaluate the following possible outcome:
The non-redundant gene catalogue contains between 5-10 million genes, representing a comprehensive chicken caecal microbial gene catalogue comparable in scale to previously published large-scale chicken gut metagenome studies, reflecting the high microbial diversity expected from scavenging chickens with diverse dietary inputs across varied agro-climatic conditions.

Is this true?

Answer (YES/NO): NO